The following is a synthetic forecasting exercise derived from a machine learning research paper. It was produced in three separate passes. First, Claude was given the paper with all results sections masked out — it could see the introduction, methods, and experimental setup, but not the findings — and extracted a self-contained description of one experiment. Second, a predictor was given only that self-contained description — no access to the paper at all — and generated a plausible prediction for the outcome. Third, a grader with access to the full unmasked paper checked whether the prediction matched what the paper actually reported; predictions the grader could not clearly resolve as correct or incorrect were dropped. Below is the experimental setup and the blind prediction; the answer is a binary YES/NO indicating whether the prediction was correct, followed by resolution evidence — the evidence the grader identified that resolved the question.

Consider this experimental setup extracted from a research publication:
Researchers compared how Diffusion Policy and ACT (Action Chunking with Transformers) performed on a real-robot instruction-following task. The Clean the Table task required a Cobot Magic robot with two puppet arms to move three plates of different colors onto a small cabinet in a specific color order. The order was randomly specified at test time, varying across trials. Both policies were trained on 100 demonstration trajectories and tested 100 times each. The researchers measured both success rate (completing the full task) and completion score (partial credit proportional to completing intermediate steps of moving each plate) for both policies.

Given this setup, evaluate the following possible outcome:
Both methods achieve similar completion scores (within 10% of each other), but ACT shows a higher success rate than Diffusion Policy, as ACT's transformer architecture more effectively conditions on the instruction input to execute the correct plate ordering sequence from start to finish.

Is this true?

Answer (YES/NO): NO